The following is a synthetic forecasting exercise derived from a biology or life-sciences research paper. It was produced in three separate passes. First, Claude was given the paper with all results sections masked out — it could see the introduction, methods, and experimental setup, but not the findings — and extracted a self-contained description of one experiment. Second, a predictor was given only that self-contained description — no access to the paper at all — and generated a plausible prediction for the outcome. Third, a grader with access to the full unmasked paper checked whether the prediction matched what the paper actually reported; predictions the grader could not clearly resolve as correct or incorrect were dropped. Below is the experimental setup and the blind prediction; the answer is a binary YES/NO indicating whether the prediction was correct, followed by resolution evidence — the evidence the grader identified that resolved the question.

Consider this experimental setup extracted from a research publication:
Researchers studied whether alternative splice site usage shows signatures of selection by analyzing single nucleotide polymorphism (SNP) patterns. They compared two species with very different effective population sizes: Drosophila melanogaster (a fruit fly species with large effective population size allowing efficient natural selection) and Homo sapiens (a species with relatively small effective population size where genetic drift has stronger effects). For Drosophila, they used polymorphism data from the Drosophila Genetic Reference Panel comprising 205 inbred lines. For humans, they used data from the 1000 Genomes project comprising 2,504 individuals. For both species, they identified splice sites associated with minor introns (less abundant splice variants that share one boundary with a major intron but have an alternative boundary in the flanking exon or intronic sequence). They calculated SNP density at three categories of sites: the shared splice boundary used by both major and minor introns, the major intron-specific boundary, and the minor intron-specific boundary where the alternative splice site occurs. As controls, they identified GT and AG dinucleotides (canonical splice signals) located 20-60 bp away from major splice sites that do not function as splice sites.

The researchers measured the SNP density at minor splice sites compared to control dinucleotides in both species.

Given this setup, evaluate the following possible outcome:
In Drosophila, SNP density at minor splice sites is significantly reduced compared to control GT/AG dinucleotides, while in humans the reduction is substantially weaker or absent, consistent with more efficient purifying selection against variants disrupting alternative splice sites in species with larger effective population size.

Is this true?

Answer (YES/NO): YES